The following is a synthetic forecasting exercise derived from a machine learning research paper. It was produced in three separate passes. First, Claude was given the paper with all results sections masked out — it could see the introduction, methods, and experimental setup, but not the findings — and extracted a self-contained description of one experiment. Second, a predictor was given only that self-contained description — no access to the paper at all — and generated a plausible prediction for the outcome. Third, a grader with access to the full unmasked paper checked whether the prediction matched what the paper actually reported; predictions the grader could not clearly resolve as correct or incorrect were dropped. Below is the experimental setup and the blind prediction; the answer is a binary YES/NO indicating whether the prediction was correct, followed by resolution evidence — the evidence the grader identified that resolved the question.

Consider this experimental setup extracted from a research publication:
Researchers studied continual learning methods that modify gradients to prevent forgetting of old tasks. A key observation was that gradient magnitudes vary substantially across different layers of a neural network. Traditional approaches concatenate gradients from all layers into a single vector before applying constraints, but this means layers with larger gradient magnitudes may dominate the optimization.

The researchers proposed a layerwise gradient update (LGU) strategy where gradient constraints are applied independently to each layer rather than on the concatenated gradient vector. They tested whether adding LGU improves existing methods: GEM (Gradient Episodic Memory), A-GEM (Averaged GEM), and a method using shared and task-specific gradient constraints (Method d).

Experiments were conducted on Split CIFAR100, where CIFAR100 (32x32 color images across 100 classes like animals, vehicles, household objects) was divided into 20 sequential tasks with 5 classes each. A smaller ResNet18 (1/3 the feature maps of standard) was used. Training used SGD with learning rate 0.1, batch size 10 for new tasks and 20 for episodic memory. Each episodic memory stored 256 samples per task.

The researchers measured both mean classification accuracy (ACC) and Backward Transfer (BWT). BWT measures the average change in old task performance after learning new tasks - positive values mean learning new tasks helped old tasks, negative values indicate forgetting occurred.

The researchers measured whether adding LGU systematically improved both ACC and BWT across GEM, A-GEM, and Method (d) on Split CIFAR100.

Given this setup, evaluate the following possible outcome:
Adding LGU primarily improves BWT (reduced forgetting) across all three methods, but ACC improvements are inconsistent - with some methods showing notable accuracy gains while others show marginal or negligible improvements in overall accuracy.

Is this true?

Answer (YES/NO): NO